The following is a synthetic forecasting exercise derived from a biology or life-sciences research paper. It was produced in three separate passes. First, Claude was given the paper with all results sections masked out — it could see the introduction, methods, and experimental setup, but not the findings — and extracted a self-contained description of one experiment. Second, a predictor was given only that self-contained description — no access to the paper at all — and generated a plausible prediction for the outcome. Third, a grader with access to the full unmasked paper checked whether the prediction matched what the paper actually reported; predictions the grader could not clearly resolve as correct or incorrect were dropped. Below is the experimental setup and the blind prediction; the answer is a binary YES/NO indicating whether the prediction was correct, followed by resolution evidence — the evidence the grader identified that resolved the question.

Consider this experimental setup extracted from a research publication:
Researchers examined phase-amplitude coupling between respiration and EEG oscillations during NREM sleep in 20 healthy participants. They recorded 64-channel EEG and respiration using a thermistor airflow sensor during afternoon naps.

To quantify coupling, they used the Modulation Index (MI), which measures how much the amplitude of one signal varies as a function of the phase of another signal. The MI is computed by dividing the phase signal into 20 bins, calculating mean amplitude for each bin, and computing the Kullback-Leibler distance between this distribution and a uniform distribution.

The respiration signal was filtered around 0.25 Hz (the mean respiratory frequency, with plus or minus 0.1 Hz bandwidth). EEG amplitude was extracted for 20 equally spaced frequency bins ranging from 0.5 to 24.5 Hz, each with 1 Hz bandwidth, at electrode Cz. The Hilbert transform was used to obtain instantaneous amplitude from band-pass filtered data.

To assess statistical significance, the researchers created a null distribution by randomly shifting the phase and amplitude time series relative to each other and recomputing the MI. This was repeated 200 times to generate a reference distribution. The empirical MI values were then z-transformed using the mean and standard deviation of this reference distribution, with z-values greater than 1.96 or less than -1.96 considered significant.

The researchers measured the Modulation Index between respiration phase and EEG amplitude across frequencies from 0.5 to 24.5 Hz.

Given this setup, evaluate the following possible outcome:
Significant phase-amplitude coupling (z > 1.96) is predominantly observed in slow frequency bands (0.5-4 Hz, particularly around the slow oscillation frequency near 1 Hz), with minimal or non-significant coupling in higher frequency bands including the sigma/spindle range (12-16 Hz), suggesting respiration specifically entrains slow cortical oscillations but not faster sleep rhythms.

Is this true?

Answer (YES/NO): NO